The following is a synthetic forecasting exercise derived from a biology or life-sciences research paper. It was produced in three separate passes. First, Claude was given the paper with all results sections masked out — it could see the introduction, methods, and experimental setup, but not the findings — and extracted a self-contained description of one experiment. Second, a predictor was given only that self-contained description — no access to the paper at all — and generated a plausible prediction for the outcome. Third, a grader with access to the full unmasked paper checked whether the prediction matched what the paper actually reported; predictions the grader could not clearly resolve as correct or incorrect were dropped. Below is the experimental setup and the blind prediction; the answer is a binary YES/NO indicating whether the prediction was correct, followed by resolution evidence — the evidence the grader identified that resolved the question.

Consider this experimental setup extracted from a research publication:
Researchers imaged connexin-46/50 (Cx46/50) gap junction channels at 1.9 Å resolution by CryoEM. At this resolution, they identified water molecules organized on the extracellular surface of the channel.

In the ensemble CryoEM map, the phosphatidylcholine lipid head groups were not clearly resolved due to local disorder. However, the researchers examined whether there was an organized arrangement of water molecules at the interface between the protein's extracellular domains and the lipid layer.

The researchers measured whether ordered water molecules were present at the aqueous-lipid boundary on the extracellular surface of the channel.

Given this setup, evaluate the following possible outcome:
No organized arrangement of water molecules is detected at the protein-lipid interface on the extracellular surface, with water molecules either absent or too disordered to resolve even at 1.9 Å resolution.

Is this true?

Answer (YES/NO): NO